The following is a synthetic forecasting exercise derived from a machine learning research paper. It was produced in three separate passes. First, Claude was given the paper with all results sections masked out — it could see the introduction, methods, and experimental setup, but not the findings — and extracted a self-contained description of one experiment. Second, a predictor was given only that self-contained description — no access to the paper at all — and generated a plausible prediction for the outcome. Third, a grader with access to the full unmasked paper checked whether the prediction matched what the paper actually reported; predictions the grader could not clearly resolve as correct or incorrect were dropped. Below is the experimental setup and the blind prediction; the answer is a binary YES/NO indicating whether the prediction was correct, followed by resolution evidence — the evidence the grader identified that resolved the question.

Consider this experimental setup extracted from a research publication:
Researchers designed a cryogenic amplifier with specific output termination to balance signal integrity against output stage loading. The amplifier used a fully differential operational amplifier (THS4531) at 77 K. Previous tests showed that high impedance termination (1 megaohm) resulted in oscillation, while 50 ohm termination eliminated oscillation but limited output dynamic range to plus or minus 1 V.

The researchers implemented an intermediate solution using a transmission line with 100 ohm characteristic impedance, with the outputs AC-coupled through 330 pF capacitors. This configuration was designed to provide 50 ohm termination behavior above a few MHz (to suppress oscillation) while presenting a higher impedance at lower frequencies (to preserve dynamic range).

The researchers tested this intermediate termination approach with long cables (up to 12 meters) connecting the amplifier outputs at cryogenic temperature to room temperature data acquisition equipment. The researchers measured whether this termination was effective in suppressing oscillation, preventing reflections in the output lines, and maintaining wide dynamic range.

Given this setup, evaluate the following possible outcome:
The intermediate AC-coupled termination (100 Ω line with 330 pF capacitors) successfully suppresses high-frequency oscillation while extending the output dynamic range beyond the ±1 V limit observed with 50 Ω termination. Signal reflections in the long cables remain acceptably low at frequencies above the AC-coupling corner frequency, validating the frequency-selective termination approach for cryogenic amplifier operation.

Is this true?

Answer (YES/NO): YES